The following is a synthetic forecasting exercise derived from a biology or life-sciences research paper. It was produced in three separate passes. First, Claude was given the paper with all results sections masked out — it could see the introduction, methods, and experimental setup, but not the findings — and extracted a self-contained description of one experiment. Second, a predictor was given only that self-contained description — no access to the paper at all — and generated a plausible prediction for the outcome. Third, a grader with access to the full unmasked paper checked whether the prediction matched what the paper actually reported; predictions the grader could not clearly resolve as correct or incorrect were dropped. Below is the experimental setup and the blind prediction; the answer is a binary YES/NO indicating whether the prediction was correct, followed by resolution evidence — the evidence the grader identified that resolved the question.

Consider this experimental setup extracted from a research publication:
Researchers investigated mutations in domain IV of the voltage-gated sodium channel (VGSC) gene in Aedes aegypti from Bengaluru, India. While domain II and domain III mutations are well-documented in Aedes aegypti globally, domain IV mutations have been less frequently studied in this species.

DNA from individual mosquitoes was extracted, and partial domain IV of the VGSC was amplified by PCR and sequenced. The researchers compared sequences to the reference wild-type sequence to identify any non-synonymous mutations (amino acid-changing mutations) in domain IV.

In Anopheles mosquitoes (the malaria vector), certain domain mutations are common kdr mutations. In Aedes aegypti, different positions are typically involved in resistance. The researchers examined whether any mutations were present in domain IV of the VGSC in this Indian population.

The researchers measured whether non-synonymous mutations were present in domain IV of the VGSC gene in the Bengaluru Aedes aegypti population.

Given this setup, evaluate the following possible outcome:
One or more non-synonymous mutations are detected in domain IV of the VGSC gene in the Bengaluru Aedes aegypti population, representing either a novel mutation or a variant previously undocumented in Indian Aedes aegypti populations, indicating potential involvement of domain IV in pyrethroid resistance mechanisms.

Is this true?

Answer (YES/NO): NO